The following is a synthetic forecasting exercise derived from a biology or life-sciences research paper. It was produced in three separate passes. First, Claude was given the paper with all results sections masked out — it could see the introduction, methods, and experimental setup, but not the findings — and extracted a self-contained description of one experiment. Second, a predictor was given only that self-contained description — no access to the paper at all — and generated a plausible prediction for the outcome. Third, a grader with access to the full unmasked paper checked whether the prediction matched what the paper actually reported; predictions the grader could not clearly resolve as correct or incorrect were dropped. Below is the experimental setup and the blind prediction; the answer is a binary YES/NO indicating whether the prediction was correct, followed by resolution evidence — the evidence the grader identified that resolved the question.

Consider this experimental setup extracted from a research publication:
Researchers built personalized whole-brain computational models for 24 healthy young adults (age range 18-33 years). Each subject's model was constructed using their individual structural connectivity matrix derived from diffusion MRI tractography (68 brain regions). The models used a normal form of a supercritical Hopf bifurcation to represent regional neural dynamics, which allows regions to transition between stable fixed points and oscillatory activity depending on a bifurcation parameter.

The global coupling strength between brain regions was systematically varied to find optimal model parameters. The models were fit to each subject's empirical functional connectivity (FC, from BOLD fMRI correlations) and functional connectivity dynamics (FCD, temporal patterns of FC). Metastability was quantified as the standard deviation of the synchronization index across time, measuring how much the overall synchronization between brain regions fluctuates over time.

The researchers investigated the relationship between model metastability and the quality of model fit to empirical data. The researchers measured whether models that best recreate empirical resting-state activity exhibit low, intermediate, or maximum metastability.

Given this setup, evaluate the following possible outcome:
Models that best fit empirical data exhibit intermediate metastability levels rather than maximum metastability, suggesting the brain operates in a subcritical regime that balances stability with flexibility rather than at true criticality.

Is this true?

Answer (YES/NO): NO